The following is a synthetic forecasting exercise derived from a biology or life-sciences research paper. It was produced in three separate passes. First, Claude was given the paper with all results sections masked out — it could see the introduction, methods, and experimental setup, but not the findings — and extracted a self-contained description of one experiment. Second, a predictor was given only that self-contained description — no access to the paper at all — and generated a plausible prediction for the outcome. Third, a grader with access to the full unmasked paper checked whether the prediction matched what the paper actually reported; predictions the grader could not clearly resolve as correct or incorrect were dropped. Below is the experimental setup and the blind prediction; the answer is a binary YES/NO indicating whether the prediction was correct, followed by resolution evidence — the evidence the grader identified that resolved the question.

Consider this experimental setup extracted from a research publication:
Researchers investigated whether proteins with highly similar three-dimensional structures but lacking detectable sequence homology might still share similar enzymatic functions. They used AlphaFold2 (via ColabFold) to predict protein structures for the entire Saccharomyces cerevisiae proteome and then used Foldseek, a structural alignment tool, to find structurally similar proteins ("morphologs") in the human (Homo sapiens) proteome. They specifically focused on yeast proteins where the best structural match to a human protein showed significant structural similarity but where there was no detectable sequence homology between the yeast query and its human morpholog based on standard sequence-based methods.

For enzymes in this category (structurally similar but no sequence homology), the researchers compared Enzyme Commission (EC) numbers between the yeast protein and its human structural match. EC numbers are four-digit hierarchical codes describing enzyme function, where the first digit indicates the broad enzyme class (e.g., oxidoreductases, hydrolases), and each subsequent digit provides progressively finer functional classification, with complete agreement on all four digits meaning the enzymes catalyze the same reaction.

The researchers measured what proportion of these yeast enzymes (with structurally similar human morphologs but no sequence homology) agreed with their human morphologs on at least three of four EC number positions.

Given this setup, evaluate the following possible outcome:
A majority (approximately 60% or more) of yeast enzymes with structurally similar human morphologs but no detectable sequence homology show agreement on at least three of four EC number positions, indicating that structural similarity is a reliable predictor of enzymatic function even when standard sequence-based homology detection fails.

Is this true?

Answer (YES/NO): YES